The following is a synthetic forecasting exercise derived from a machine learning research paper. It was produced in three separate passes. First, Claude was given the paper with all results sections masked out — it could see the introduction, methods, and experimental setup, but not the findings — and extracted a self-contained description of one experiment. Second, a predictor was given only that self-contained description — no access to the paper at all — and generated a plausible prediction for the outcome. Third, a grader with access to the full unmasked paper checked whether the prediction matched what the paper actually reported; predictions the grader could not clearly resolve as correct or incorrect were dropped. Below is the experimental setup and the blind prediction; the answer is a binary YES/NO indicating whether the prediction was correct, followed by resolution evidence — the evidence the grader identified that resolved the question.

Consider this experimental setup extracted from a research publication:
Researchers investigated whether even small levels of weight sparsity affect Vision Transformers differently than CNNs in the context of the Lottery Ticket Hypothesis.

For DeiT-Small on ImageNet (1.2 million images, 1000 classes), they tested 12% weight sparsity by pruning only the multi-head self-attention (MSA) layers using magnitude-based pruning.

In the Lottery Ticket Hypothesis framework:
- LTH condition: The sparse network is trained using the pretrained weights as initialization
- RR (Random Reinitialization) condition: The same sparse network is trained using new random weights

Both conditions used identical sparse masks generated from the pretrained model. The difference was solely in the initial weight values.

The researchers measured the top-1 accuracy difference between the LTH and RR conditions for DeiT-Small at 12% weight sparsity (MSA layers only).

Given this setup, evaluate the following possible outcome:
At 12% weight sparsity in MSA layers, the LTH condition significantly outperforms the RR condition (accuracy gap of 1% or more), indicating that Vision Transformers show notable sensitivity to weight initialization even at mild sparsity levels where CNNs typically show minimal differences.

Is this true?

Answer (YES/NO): NO